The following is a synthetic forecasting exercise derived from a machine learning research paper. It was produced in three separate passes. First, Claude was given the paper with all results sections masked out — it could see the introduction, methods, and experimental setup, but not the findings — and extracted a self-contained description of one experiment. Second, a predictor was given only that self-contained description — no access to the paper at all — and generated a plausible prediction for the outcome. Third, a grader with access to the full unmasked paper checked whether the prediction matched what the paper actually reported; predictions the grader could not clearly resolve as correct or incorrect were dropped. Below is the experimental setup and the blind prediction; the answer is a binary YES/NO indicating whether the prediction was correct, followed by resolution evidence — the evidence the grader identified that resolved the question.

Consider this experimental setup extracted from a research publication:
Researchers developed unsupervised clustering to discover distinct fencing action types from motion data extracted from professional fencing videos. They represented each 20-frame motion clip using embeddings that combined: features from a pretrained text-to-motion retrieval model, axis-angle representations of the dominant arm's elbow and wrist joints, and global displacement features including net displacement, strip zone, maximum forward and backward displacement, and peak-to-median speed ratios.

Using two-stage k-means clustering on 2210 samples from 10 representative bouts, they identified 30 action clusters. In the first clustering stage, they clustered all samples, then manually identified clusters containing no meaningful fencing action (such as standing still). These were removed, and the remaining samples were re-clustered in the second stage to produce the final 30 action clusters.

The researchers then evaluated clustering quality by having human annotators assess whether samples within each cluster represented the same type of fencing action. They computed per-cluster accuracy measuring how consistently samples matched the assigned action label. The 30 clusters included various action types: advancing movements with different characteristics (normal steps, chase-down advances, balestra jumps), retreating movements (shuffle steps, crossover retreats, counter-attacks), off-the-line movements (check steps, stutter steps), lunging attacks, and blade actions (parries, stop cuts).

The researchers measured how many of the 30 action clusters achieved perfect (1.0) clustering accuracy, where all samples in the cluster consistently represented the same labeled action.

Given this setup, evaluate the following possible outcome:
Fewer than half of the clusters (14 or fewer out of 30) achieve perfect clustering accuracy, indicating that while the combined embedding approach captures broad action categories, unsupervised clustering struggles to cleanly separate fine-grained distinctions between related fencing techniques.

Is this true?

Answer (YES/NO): YES